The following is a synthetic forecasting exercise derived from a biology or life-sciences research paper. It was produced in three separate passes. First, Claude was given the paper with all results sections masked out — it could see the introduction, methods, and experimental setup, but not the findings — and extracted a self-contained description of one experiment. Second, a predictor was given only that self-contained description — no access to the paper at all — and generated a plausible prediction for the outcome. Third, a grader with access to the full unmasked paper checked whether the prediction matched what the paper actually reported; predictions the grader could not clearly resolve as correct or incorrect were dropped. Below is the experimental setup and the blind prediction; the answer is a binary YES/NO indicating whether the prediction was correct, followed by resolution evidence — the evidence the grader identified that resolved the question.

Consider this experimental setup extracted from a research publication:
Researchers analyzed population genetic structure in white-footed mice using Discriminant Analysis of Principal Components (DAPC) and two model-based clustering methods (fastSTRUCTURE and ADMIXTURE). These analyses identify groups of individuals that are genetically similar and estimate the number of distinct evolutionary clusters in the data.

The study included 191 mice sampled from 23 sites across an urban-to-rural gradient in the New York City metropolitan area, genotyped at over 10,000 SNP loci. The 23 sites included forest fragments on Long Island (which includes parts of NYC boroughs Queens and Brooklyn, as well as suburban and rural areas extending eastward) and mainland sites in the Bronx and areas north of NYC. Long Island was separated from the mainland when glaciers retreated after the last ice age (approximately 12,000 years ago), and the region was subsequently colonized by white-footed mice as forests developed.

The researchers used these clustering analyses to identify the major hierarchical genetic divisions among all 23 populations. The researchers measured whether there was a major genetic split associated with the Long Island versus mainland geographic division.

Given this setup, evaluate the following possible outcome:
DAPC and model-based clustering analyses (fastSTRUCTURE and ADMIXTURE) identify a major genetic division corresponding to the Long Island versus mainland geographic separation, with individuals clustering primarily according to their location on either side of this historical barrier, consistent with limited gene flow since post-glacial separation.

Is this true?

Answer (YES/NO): YES